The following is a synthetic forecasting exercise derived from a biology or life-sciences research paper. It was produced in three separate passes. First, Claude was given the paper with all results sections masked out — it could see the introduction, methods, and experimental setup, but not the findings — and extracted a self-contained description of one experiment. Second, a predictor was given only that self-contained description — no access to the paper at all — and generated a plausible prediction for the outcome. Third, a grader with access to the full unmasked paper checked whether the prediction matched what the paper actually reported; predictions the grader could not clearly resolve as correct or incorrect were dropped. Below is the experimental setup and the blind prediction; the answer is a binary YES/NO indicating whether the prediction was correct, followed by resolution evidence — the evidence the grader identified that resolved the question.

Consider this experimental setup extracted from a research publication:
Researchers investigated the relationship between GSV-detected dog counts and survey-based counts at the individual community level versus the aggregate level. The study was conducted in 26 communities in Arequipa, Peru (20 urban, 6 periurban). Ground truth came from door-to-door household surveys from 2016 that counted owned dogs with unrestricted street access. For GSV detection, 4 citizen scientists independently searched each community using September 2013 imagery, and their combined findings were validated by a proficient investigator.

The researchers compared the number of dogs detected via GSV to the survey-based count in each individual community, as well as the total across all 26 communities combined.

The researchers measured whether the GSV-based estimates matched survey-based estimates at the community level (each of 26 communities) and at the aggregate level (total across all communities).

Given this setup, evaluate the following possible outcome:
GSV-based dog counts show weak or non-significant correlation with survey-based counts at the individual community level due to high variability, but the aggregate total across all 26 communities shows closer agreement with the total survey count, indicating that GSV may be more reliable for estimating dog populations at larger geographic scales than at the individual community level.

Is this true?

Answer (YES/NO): NO